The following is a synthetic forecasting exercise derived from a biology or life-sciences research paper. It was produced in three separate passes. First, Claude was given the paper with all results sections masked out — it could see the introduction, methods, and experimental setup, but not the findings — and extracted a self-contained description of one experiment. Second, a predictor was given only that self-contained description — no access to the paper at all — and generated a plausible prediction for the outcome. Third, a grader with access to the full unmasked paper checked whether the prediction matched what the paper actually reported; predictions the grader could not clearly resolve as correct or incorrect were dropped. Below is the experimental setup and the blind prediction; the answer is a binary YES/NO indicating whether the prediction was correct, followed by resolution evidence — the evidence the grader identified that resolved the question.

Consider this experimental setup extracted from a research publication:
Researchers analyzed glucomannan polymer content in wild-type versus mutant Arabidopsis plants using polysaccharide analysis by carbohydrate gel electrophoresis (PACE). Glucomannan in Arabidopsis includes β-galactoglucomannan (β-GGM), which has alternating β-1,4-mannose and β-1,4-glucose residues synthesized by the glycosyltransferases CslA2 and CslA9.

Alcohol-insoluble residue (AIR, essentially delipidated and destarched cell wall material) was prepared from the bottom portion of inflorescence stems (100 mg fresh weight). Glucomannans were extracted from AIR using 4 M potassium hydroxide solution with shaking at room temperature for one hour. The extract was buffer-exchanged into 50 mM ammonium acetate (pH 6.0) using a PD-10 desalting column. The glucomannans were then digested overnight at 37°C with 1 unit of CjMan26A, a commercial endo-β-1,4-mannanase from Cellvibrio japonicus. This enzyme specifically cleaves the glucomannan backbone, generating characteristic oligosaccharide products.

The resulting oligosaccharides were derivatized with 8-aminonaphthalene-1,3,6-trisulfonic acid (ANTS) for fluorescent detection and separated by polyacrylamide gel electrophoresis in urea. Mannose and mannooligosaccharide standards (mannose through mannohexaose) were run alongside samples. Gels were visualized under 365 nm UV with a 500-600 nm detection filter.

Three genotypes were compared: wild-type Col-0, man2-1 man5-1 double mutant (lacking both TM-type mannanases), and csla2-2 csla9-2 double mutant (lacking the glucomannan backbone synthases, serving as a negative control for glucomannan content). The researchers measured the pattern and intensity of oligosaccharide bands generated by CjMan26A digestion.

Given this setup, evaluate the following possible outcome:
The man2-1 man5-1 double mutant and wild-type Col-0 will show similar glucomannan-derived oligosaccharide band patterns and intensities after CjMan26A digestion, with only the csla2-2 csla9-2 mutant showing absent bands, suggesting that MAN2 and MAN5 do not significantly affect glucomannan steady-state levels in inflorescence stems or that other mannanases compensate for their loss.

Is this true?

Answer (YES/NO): NO